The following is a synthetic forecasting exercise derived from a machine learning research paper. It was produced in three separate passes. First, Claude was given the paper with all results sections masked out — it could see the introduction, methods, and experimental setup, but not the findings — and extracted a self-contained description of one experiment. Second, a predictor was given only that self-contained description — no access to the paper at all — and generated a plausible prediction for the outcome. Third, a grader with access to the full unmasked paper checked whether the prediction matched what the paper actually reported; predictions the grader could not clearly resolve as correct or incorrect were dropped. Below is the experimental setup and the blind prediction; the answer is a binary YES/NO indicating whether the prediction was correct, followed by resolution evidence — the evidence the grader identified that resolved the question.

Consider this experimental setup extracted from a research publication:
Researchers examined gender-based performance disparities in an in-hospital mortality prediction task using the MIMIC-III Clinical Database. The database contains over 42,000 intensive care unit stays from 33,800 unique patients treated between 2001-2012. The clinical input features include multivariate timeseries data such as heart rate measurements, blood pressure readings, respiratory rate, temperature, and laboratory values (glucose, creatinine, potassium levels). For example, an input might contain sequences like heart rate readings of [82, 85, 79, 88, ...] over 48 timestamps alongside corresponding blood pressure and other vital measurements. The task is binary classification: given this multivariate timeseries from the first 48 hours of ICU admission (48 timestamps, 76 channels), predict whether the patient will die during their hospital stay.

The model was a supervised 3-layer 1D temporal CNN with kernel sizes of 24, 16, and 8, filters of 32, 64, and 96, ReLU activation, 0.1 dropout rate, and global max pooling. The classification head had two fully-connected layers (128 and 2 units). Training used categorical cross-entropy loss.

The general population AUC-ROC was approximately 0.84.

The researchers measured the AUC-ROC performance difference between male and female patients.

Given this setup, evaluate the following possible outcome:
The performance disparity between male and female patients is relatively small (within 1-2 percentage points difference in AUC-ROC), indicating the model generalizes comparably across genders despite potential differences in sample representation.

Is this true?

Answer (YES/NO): NO